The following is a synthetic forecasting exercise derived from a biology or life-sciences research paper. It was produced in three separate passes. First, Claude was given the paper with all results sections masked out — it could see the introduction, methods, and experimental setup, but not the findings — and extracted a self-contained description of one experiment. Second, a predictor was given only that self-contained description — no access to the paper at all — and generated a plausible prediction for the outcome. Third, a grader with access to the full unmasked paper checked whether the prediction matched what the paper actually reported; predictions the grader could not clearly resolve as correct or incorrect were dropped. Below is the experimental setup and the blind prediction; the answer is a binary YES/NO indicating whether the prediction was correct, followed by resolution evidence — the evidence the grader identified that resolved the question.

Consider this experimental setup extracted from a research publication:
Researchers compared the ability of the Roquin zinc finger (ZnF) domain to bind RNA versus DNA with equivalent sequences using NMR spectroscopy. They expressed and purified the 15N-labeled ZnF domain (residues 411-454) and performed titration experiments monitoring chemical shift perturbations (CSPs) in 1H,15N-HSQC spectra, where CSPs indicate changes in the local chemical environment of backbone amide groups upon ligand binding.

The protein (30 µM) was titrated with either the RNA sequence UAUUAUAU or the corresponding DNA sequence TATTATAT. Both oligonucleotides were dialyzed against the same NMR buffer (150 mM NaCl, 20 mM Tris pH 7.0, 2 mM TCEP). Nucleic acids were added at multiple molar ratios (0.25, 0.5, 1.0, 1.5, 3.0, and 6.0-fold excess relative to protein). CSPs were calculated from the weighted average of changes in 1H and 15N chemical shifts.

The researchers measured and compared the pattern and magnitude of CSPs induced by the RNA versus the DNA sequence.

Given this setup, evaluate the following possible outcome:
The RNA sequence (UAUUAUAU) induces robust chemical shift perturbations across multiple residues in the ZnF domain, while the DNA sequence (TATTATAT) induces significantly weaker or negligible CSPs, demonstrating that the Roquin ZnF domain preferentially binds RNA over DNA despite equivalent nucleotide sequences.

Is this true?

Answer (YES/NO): NO